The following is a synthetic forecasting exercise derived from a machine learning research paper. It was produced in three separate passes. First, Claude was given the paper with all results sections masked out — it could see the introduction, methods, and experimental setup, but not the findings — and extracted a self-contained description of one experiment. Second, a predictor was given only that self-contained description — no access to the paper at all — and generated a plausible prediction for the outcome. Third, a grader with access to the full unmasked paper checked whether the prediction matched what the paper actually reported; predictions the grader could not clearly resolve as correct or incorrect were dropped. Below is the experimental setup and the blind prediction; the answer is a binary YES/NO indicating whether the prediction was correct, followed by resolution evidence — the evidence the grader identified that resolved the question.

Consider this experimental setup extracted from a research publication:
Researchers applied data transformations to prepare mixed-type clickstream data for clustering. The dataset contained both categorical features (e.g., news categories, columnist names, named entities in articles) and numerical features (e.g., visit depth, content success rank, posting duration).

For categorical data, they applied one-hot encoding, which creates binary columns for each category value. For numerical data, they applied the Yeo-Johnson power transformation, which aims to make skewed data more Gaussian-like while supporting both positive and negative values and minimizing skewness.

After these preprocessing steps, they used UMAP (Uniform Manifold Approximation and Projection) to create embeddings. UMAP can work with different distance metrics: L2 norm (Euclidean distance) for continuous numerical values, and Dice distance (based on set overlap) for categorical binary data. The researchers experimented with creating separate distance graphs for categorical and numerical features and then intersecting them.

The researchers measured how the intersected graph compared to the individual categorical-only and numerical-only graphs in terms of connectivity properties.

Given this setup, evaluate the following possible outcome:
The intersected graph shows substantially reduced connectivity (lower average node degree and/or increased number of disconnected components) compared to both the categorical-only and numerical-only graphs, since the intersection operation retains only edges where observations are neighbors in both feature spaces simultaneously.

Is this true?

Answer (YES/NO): NO